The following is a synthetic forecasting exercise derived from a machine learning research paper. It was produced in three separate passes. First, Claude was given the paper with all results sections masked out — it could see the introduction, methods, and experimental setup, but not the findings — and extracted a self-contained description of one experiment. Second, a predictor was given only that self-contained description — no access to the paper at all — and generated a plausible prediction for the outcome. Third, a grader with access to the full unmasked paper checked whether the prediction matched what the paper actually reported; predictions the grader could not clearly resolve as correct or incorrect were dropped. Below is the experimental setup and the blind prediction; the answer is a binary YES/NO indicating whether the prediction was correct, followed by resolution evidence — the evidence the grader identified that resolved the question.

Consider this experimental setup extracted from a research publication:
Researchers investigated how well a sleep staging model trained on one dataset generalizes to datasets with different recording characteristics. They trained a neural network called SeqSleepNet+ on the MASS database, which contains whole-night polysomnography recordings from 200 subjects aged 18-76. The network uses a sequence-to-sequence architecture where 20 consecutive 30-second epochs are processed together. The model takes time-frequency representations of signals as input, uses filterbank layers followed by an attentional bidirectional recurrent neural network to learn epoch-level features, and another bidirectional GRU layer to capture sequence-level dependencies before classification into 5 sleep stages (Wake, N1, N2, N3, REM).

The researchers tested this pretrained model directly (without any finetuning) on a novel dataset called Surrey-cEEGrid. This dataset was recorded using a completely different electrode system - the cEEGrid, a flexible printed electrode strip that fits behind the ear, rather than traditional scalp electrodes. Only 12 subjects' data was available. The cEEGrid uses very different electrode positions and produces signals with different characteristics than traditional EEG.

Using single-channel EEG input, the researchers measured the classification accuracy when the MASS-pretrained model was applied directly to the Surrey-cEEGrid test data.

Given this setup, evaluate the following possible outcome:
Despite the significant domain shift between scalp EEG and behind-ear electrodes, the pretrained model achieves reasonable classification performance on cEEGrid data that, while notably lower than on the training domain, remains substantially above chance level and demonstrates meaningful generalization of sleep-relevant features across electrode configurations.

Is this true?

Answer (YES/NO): NO